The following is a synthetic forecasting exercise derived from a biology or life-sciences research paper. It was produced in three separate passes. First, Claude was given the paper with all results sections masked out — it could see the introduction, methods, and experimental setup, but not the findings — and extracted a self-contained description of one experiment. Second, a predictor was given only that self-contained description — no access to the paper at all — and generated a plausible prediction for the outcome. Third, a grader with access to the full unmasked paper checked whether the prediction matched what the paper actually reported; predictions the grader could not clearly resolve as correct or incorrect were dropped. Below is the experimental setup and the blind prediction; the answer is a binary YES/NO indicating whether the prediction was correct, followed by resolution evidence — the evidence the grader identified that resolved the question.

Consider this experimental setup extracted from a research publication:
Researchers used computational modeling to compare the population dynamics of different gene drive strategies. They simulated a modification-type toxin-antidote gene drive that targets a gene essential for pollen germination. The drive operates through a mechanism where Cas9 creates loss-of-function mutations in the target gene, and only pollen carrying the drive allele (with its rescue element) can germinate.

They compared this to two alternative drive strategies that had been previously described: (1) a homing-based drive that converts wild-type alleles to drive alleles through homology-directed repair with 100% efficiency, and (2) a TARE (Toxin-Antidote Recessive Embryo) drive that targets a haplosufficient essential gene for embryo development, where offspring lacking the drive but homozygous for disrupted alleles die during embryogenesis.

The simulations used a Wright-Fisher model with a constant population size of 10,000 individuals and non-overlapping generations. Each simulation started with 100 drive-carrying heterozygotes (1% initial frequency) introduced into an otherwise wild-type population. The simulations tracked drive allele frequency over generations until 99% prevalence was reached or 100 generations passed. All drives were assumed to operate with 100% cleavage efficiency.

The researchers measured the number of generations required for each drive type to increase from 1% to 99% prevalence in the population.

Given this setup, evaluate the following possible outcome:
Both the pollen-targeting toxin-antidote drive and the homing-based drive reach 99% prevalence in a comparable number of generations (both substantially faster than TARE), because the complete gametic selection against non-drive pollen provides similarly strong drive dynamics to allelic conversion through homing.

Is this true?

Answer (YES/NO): NO